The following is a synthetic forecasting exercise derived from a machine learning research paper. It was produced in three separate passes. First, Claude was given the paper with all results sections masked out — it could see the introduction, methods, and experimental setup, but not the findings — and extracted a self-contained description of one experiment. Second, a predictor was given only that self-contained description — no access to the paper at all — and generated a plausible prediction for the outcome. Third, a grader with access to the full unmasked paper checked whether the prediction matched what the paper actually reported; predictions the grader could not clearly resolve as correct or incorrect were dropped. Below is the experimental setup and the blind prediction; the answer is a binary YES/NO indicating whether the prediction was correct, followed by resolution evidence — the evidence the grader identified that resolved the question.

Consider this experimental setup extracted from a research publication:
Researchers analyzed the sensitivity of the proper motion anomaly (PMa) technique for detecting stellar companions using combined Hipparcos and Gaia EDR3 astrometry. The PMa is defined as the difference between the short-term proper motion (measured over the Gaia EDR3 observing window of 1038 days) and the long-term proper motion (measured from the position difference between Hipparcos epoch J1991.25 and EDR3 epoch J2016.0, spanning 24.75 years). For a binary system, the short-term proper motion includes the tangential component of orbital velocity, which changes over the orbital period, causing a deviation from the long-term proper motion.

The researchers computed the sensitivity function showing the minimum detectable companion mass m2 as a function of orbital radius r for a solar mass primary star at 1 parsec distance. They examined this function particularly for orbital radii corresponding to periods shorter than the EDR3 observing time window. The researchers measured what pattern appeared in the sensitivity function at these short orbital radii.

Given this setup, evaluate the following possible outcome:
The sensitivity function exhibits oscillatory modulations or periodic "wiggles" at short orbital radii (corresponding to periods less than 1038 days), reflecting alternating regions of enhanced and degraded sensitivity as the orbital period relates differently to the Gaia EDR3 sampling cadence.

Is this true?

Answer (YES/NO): YES